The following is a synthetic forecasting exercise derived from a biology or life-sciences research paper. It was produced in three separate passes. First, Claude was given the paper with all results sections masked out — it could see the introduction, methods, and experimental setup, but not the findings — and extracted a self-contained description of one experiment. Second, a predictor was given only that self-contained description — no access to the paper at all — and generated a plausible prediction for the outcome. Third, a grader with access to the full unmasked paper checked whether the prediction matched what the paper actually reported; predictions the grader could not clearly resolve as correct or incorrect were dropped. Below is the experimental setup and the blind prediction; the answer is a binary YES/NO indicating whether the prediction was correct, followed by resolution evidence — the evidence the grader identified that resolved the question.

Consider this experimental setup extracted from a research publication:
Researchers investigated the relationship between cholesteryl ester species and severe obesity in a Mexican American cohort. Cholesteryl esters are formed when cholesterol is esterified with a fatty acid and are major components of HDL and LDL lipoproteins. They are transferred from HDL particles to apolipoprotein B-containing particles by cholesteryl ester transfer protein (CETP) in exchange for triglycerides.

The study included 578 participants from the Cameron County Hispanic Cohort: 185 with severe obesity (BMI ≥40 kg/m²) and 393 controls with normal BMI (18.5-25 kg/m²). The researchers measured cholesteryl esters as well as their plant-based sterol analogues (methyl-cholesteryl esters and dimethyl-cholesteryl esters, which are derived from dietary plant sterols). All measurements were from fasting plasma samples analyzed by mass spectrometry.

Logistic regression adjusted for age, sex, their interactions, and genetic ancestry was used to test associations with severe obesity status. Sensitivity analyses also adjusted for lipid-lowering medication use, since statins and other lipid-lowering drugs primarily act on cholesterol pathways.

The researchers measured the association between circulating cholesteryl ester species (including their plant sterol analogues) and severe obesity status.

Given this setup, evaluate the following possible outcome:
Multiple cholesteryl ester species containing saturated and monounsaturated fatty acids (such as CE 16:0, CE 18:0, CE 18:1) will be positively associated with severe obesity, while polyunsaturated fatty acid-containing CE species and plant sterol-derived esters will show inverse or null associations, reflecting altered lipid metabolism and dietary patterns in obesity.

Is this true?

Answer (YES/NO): NO